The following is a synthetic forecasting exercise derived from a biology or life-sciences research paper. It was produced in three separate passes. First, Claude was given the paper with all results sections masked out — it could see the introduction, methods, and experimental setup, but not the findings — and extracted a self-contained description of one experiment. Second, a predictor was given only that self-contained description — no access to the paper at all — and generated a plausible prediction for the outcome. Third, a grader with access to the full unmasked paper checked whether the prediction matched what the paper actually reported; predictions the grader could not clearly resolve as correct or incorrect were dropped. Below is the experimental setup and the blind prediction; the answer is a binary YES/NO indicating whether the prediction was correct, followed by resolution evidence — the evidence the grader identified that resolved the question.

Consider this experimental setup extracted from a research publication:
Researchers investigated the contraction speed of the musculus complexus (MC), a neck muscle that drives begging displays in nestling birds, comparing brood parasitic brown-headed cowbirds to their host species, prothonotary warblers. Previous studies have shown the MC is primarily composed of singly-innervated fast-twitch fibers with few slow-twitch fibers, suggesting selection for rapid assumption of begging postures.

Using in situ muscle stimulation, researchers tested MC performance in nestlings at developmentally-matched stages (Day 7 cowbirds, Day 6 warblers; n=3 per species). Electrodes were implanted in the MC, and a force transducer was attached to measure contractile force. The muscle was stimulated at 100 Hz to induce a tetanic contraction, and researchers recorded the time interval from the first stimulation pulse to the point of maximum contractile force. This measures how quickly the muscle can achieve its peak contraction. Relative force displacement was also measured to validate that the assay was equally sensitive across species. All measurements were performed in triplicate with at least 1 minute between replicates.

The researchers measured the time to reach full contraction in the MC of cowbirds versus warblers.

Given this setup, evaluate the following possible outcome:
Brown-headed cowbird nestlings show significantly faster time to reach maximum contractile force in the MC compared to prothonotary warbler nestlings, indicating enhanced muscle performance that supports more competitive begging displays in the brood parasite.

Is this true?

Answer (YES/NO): NO